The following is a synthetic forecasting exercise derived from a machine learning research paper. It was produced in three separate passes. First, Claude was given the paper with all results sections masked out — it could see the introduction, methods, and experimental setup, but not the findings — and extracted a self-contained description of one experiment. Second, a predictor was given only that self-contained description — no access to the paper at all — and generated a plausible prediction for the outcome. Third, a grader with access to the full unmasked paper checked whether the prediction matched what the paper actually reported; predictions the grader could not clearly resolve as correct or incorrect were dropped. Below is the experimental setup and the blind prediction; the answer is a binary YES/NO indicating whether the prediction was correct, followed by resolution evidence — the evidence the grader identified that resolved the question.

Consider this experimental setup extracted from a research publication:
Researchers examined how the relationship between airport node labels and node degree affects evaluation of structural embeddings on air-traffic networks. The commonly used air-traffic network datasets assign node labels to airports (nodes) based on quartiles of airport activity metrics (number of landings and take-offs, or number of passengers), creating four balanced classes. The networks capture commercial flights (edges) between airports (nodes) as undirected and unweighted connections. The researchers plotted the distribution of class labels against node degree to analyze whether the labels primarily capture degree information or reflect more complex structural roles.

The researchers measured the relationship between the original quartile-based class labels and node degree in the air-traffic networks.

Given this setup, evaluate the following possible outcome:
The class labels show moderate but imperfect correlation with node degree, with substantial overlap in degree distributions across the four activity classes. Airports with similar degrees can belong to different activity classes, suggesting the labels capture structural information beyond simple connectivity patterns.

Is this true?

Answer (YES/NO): NO